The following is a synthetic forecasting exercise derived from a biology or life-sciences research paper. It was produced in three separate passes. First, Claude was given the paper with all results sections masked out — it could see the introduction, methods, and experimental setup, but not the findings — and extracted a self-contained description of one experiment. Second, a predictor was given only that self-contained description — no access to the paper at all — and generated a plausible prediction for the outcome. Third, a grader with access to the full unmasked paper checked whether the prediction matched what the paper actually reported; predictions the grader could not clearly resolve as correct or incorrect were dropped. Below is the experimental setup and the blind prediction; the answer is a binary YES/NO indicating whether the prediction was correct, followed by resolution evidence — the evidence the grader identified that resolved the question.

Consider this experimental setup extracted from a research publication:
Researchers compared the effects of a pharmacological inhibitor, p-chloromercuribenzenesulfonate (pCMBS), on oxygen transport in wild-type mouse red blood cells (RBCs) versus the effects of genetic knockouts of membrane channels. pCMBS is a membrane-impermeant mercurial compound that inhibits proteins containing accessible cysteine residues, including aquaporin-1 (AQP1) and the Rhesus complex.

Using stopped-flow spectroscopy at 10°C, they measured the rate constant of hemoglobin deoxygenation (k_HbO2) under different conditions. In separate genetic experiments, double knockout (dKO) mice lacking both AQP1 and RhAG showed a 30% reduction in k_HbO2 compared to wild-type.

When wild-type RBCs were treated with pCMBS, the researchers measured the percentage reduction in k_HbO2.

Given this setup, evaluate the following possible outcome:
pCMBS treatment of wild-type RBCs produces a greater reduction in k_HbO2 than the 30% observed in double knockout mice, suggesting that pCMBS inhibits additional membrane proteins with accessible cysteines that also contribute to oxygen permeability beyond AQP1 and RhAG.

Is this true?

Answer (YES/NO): YES